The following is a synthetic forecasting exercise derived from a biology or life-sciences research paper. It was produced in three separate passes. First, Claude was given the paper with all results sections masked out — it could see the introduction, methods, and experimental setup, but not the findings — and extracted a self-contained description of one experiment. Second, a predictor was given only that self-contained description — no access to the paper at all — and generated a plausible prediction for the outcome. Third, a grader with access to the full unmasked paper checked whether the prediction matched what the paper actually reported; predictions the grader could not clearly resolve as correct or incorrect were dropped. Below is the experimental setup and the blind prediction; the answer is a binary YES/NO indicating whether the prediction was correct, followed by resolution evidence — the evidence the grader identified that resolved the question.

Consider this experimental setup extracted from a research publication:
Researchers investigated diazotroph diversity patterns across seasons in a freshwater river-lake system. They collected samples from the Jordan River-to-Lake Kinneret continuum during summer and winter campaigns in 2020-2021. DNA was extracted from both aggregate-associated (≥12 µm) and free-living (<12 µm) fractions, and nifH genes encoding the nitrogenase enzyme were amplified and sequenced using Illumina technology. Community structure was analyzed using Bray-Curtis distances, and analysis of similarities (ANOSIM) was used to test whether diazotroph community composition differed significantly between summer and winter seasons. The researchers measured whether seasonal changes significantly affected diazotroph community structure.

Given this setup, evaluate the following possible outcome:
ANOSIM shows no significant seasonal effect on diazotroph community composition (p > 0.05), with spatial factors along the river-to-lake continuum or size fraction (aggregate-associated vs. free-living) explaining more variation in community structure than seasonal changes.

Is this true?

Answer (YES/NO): NO